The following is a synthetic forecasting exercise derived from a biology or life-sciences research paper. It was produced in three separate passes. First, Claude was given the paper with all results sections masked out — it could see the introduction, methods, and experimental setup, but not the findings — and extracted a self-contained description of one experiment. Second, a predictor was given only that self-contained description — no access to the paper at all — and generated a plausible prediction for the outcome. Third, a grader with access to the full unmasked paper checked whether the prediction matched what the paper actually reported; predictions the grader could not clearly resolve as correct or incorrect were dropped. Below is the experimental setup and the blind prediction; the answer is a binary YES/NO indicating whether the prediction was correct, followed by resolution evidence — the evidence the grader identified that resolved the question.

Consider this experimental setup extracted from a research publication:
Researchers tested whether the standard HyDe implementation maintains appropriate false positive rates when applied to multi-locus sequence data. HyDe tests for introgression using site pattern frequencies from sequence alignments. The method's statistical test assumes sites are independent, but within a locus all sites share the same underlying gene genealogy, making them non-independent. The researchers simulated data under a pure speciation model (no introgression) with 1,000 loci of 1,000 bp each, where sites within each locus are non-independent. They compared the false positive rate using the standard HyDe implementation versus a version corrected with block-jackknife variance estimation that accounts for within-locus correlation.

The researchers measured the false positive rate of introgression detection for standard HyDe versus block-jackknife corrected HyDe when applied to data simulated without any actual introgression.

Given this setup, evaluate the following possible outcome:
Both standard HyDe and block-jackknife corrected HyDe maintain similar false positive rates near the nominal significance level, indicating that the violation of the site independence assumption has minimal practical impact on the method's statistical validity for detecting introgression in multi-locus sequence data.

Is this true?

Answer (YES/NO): NO